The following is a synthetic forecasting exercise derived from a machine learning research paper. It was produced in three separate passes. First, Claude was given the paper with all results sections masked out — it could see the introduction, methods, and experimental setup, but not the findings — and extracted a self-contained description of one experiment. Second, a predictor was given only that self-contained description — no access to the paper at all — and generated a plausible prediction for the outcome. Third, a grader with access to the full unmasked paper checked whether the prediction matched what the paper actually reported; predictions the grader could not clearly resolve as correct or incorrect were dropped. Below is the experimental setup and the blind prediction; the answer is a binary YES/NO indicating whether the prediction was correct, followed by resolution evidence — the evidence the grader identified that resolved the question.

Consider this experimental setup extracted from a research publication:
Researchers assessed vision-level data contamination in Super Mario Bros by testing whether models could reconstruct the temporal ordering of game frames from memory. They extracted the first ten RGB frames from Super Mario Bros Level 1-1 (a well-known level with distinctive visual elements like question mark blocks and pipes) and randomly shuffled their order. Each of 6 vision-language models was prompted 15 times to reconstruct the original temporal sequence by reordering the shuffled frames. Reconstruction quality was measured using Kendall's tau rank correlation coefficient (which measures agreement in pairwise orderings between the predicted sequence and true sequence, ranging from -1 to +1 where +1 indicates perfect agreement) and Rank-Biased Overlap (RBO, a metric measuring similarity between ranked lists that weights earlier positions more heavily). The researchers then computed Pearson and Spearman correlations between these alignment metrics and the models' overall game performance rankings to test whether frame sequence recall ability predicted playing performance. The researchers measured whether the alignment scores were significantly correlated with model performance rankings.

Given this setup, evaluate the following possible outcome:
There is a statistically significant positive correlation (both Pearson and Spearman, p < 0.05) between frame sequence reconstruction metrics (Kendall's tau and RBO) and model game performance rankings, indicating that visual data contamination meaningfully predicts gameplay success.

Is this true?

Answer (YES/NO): NO